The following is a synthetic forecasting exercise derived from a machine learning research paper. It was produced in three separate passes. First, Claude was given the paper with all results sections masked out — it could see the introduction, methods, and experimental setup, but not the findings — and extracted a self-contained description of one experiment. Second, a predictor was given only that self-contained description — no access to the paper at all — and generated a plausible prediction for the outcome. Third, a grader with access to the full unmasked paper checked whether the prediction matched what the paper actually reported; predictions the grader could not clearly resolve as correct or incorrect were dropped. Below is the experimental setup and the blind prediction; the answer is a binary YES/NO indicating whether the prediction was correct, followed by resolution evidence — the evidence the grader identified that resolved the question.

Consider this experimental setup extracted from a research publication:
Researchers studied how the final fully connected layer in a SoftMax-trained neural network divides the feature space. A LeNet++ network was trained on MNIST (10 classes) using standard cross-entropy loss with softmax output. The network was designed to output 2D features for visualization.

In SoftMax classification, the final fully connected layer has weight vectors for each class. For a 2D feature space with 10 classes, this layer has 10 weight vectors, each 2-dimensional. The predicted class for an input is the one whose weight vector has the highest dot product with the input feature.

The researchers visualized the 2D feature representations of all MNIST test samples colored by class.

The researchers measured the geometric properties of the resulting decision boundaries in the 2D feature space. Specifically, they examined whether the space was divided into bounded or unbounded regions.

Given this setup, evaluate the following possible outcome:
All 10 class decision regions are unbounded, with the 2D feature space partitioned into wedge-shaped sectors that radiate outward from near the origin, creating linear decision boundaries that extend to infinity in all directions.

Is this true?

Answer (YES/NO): YES